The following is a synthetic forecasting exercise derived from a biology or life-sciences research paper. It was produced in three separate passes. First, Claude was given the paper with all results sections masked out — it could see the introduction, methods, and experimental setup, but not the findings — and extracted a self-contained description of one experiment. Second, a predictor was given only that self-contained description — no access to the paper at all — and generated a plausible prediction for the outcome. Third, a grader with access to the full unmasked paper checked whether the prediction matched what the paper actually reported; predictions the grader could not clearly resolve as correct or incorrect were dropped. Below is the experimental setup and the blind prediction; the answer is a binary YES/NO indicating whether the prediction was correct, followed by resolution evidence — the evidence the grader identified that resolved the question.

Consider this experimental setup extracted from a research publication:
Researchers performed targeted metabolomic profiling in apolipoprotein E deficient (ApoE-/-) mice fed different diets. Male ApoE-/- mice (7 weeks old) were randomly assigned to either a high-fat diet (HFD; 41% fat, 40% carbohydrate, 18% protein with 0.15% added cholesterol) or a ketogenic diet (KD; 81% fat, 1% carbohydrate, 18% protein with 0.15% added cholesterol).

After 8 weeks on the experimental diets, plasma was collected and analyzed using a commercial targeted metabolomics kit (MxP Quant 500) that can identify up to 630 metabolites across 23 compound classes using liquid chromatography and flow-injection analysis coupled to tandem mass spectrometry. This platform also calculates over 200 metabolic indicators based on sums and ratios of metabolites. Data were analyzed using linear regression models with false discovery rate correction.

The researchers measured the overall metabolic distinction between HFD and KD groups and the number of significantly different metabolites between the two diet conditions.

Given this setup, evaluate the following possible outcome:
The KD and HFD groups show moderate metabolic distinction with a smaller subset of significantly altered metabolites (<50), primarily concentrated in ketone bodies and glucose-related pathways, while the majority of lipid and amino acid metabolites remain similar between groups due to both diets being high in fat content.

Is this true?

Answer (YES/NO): NO